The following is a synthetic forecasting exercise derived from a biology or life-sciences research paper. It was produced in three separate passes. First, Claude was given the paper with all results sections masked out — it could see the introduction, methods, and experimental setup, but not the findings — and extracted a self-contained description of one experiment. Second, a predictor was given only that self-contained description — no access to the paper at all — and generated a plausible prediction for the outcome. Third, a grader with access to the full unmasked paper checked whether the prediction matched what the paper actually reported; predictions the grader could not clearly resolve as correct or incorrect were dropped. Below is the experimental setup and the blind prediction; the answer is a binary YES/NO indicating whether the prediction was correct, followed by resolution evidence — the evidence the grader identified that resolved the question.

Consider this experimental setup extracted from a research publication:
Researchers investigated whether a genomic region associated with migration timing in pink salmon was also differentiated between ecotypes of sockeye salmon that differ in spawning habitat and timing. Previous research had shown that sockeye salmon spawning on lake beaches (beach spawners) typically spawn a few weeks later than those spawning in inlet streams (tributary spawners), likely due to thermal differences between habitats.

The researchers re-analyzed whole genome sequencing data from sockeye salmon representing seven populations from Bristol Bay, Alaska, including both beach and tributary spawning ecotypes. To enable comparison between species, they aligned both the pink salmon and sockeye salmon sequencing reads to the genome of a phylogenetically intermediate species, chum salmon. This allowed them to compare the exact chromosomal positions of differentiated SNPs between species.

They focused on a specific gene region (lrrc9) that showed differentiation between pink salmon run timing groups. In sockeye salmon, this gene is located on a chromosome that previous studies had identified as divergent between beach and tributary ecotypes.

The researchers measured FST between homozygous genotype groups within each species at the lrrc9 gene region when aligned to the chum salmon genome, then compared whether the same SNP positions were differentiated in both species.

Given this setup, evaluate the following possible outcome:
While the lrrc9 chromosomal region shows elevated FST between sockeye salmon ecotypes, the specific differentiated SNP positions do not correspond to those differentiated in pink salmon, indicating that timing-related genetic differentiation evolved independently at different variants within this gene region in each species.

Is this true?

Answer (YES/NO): YES